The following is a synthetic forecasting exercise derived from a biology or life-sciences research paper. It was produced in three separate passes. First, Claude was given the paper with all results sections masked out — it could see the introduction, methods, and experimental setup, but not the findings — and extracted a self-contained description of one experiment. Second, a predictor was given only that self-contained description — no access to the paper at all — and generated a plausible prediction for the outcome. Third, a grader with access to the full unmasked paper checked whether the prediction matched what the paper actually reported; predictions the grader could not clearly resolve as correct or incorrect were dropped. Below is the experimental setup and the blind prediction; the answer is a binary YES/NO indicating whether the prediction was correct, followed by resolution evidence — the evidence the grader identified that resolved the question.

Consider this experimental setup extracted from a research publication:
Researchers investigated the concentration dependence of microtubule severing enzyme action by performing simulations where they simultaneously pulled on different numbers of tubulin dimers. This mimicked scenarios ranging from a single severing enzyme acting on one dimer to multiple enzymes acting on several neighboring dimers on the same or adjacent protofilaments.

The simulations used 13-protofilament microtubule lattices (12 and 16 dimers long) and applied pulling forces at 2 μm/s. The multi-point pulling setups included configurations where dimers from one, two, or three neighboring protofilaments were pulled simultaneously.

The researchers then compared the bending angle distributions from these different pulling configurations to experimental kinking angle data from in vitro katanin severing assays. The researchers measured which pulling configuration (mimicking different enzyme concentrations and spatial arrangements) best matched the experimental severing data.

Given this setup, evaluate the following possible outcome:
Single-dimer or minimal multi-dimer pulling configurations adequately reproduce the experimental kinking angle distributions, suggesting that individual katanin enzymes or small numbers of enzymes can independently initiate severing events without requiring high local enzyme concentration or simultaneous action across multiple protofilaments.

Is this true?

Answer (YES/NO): NO